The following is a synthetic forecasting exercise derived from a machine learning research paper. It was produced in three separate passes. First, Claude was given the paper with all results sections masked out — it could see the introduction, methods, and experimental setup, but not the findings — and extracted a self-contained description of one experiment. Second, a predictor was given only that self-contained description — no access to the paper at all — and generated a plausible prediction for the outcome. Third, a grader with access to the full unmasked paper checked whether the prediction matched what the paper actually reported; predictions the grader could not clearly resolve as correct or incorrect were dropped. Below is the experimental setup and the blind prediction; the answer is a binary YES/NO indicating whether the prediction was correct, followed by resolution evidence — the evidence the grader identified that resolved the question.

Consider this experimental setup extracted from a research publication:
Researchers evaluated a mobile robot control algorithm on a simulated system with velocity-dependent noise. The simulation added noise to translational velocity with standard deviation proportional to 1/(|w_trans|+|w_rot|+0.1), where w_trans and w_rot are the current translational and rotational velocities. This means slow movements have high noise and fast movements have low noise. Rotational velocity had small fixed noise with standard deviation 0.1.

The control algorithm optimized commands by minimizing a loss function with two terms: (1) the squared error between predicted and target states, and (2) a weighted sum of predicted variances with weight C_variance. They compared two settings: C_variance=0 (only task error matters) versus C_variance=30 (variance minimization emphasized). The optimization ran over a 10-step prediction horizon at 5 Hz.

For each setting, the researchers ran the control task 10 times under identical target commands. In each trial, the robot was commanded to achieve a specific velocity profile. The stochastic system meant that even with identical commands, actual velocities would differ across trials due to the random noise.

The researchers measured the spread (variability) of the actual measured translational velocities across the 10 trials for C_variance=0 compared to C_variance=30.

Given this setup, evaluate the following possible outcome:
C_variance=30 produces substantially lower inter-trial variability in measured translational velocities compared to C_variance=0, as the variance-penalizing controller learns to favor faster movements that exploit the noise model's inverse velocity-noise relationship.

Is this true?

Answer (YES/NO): YES